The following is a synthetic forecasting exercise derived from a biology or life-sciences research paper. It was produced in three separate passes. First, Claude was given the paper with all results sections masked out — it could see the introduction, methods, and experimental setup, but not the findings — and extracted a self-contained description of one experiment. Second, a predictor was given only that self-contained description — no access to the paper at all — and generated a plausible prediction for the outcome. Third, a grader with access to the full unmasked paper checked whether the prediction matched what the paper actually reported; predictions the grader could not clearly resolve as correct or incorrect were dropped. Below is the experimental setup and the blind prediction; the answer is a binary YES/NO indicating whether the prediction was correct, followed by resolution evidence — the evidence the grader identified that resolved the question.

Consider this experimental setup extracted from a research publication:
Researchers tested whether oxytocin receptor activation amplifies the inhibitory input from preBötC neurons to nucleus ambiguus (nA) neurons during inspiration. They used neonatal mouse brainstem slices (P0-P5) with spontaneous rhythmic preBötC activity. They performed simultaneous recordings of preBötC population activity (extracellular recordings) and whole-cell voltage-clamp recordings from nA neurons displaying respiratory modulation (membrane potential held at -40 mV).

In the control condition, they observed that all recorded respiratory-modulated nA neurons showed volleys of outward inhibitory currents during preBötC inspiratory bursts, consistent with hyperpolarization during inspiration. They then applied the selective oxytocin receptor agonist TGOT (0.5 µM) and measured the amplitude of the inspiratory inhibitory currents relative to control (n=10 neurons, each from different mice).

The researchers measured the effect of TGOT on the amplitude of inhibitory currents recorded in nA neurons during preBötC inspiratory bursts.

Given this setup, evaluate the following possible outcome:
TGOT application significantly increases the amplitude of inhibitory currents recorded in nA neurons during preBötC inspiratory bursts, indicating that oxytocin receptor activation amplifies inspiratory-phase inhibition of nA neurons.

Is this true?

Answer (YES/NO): YES